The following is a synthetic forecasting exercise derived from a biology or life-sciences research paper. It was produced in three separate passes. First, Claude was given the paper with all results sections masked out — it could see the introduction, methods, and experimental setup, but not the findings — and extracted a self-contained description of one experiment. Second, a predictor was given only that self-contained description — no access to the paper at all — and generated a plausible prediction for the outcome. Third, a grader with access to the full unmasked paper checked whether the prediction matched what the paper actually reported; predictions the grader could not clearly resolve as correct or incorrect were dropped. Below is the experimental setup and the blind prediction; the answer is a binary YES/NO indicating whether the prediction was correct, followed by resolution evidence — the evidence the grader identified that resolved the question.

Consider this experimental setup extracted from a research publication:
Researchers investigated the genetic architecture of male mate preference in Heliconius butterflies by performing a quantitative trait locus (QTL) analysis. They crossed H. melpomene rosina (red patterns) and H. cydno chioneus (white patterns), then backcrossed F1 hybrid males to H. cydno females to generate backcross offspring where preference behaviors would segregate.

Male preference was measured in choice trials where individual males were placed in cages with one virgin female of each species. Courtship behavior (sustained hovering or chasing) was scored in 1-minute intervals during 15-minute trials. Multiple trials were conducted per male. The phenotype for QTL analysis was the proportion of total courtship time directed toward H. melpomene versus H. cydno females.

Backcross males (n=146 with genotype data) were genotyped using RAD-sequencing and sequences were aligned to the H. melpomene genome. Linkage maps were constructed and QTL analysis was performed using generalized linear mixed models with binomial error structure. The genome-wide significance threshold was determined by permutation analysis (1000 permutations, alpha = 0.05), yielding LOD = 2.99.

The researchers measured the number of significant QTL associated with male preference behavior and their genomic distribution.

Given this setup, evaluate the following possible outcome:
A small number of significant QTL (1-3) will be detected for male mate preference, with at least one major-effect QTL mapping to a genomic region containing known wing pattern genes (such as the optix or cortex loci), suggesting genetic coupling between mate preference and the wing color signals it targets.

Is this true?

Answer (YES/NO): YES